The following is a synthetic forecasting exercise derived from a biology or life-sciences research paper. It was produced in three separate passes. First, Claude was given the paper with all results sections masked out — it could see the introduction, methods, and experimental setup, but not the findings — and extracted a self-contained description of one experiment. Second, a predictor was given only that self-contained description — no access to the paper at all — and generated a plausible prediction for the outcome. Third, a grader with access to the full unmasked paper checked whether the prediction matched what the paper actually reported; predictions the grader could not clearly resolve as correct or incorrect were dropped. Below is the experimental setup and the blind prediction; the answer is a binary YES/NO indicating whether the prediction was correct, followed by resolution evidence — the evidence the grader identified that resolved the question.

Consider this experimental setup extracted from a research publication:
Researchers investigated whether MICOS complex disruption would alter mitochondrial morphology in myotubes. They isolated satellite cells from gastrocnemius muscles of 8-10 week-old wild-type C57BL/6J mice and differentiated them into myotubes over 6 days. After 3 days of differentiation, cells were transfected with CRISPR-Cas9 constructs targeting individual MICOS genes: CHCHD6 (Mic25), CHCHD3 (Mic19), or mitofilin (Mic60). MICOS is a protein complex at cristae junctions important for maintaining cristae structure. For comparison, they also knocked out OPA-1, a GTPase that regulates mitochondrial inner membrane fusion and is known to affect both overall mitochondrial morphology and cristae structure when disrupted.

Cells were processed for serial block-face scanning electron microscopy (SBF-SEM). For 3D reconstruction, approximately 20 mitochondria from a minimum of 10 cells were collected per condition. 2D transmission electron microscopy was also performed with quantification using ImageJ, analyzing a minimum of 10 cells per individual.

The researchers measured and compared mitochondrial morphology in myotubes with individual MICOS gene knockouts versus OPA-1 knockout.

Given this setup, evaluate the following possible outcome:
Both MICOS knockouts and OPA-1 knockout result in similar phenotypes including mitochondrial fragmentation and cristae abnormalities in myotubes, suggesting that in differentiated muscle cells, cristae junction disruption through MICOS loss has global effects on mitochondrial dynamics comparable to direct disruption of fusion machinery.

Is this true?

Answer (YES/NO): YES